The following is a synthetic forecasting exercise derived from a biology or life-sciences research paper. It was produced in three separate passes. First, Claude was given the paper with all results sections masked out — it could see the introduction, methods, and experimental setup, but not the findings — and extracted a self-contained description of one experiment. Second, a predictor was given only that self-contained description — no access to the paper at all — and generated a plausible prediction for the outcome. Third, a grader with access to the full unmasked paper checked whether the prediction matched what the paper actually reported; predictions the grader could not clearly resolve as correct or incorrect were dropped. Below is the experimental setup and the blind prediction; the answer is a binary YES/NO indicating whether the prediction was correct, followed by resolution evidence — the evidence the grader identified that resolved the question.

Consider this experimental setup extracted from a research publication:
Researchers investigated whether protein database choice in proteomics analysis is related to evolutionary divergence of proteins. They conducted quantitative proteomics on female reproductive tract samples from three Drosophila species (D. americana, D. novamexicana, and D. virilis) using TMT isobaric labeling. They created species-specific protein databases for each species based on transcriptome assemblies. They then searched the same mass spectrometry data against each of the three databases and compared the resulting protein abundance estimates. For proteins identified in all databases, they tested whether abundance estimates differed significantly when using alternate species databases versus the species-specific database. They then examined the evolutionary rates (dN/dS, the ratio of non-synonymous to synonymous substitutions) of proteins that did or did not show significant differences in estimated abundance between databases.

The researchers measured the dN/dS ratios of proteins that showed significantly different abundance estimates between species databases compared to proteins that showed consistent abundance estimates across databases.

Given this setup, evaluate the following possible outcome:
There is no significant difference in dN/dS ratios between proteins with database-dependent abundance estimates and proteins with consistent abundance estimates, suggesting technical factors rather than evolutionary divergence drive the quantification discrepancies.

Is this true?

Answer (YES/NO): NO